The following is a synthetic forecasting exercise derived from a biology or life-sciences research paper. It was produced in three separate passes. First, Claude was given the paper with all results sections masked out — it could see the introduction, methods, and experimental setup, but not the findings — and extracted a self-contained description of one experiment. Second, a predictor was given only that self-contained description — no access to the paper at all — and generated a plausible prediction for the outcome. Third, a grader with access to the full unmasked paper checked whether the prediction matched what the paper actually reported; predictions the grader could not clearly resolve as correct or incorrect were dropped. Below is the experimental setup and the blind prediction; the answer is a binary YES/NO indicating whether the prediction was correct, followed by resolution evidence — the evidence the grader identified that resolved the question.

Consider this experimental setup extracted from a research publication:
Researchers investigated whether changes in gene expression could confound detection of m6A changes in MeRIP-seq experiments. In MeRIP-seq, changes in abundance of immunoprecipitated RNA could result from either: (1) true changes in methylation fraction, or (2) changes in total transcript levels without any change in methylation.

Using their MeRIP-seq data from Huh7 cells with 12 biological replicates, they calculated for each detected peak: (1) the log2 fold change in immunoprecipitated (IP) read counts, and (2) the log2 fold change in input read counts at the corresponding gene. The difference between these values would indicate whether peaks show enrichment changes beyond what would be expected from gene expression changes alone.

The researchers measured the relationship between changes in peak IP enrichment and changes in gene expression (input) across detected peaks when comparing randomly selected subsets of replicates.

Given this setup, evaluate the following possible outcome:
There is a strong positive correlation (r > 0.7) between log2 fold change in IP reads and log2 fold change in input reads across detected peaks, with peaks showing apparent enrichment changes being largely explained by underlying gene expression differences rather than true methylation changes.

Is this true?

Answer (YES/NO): NO